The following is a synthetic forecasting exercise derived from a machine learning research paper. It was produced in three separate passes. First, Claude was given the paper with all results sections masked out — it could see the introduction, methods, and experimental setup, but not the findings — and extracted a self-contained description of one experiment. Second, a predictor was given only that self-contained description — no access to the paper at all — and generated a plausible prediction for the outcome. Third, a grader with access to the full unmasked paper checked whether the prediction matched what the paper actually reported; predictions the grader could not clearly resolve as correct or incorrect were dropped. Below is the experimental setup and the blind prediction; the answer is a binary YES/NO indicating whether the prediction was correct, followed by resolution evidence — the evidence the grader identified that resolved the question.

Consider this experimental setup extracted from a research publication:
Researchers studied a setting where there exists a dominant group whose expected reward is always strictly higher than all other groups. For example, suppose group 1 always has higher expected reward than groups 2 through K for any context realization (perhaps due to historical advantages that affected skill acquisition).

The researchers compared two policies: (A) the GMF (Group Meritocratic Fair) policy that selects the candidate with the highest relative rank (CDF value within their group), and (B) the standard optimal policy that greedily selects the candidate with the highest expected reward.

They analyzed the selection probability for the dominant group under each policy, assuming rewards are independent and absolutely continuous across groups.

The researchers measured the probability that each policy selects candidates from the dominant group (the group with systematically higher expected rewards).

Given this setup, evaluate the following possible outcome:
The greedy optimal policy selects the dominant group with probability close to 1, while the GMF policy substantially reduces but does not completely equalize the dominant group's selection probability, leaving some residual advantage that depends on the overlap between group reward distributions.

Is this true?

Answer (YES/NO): NO